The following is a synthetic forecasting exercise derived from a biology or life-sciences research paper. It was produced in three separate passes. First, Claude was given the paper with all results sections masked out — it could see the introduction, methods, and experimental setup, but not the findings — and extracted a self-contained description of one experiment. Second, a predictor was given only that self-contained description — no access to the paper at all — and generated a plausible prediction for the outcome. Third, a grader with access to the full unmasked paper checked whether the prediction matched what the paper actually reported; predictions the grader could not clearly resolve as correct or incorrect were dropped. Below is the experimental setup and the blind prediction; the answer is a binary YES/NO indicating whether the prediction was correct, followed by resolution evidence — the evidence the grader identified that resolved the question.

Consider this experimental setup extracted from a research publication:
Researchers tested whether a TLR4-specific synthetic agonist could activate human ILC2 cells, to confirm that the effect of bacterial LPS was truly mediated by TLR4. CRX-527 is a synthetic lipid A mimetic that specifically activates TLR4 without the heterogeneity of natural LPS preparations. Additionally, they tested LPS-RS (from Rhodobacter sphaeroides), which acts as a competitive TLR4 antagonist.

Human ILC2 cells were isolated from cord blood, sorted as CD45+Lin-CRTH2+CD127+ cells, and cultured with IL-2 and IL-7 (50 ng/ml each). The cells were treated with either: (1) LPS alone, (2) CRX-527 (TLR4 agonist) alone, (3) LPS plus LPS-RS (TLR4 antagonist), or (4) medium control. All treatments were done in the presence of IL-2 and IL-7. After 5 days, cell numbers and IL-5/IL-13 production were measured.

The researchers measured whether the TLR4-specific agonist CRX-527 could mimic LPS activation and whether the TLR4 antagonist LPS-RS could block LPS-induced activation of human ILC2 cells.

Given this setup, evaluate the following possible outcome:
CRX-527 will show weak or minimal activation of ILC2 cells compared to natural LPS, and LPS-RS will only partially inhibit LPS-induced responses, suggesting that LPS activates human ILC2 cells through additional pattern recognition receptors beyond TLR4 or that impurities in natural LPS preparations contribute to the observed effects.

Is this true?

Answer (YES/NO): NO